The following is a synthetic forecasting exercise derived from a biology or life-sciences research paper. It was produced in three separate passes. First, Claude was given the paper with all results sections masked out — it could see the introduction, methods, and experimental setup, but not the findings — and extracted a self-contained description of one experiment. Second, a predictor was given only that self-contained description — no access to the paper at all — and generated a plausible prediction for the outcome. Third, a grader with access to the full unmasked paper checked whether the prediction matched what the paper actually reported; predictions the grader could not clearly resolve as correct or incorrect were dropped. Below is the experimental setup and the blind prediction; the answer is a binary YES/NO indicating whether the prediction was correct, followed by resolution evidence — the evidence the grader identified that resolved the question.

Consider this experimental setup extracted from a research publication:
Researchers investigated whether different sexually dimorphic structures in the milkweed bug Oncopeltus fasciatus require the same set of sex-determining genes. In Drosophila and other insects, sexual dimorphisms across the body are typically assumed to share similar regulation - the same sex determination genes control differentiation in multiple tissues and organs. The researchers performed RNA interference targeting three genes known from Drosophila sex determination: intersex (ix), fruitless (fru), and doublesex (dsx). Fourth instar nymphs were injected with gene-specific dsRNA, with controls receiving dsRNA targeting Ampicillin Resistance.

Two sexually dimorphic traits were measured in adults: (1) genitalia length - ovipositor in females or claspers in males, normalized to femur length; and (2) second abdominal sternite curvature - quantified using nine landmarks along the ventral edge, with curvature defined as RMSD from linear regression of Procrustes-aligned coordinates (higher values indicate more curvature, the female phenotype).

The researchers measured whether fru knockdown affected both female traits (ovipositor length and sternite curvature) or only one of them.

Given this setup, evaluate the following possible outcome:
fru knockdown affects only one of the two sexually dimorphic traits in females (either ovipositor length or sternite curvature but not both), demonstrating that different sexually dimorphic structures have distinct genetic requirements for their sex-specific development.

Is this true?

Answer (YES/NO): NO